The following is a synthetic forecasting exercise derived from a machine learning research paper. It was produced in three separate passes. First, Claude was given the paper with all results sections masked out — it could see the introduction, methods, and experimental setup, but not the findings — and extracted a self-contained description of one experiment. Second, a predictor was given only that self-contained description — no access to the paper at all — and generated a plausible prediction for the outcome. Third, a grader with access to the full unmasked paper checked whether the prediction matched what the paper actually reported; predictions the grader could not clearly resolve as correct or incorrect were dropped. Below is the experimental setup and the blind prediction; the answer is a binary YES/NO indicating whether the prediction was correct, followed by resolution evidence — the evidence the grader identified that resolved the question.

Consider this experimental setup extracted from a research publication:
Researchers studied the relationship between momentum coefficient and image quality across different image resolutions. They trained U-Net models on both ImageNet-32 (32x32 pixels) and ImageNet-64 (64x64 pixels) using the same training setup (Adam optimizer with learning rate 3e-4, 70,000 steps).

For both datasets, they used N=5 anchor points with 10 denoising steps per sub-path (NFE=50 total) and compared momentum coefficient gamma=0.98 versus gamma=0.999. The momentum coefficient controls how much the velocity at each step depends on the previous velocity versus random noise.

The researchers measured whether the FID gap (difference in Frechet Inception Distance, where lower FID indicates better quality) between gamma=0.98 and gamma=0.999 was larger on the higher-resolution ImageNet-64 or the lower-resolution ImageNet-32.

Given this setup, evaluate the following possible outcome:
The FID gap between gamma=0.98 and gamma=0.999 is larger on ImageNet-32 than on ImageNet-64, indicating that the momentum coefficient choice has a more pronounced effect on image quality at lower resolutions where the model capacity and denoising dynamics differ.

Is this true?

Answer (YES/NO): NO